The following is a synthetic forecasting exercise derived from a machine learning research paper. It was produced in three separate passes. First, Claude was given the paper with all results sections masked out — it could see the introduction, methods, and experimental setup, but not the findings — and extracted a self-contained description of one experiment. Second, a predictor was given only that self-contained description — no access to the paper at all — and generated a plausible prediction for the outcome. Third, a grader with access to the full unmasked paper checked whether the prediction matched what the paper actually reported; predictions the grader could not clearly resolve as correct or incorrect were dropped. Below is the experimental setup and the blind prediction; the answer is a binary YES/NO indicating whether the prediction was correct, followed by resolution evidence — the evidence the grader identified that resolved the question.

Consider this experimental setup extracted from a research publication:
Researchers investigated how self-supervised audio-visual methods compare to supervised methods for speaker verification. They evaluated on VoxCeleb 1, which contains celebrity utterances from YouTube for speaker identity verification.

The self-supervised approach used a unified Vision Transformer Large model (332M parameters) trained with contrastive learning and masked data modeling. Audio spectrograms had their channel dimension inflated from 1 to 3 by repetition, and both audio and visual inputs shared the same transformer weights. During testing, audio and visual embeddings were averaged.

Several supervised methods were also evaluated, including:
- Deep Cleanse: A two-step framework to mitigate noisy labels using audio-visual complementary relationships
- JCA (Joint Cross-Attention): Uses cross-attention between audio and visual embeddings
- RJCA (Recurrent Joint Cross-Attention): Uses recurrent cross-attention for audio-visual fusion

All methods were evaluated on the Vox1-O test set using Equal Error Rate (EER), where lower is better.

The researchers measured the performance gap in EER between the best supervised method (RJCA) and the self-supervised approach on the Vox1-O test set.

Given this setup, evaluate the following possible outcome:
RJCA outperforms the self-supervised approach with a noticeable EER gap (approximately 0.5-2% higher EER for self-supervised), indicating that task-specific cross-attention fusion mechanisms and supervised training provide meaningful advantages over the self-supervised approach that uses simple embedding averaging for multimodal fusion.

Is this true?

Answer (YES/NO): NO